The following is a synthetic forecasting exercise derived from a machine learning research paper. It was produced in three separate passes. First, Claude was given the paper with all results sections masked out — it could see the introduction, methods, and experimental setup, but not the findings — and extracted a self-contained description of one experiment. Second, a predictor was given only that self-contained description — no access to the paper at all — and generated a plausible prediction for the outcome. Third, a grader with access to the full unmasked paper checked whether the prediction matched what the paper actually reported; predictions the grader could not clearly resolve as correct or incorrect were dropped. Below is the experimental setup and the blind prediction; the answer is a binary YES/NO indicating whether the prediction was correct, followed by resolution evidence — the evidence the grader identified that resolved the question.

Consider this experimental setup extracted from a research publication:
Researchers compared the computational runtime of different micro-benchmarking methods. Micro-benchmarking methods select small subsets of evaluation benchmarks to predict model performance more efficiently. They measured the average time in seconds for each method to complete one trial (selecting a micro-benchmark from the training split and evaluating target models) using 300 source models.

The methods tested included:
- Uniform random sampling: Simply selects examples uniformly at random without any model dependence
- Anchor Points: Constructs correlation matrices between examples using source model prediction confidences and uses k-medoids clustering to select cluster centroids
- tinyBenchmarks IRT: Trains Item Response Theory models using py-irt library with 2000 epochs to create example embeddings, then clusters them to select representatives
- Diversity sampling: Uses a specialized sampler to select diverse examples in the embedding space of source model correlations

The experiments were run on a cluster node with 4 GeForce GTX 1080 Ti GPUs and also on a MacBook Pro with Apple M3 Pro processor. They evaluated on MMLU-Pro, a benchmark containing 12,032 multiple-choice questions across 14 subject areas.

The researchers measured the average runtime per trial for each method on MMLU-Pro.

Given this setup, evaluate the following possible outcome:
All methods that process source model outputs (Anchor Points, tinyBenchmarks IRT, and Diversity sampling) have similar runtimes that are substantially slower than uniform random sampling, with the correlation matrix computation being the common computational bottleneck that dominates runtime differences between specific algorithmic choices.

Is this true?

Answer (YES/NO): NO